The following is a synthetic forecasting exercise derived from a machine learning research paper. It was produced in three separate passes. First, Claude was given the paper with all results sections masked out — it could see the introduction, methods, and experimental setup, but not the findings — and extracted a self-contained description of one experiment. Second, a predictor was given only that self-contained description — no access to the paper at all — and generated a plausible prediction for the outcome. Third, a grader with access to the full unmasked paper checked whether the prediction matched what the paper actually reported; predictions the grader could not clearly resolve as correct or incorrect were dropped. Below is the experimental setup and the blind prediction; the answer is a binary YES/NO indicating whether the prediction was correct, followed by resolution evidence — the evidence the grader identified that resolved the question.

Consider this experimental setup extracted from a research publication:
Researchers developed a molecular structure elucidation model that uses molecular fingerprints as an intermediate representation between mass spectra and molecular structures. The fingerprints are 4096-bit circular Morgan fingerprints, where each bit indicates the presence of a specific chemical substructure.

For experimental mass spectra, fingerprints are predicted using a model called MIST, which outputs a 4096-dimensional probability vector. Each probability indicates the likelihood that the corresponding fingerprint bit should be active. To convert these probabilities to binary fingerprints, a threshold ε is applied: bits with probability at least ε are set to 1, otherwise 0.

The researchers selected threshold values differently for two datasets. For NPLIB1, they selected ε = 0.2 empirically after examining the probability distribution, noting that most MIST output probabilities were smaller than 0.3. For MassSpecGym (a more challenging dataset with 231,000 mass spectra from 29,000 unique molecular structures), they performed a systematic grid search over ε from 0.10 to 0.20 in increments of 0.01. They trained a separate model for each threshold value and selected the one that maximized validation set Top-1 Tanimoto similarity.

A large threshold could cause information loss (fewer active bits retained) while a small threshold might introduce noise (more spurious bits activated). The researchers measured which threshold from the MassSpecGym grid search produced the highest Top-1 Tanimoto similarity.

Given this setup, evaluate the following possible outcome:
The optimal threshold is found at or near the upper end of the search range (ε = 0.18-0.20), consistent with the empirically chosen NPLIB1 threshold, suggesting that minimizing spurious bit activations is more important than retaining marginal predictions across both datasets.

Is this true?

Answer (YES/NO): NO